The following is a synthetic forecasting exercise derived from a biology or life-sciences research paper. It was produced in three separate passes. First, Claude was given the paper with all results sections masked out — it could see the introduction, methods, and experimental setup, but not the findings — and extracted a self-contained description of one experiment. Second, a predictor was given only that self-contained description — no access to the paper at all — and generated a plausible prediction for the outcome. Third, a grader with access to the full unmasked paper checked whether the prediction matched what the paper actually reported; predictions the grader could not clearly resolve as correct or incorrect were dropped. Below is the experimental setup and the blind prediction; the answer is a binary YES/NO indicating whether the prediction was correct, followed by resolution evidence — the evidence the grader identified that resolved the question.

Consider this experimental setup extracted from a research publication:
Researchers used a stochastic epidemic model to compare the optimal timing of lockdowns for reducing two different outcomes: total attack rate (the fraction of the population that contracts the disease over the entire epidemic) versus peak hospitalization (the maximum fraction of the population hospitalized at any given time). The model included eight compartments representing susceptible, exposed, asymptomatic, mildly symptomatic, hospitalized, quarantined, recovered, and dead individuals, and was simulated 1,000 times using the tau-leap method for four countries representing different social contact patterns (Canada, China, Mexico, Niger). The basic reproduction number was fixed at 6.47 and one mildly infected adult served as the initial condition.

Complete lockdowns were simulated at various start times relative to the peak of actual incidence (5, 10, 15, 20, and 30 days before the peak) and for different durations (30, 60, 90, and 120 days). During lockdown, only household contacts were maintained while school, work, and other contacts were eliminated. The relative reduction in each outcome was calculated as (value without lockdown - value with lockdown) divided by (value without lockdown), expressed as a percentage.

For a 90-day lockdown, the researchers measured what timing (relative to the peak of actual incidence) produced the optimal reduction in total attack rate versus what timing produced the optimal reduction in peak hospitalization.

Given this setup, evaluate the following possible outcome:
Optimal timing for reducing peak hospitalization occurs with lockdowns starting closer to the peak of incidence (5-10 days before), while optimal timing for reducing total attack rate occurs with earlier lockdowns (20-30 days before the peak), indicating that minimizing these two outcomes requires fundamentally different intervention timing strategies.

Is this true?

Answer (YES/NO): NO